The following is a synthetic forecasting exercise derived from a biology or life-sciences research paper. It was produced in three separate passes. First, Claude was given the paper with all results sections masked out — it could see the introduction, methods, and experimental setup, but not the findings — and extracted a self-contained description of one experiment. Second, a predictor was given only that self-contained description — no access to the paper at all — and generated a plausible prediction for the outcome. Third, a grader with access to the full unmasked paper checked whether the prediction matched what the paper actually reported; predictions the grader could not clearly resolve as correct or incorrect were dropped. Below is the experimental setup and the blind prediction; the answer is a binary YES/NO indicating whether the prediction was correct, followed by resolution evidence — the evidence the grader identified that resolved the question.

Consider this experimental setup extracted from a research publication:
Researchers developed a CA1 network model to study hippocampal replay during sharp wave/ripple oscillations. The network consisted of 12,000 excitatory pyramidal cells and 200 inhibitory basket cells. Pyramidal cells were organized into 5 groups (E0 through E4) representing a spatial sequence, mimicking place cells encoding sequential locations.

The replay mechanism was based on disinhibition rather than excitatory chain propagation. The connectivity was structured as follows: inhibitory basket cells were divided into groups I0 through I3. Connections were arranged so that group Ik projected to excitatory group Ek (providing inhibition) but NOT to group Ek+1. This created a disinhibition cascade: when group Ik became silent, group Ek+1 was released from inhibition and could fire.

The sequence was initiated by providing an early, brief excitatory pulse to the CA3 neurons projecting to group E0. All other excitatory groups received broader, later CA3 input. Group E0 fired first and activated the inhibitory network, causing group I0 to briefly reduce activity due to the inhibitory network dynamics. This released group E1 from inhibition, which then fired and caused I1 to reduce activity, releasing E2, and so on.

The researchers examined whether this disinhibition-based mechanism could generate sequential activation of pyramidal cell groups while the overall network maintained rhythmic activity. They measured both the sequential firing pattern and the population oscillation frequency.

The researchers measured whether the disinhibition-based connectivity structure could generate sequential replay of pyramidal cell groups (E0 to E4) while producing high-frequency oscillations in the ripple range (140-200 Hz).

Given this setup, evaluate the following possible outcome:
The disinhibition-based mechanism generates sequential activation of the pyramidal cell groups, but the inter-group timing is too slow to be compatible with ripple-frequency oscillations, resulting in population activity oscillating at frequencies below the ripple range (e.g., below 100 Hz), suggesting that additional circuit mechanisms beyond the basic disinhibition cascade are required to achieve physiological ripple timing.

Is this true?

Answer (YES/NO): NO